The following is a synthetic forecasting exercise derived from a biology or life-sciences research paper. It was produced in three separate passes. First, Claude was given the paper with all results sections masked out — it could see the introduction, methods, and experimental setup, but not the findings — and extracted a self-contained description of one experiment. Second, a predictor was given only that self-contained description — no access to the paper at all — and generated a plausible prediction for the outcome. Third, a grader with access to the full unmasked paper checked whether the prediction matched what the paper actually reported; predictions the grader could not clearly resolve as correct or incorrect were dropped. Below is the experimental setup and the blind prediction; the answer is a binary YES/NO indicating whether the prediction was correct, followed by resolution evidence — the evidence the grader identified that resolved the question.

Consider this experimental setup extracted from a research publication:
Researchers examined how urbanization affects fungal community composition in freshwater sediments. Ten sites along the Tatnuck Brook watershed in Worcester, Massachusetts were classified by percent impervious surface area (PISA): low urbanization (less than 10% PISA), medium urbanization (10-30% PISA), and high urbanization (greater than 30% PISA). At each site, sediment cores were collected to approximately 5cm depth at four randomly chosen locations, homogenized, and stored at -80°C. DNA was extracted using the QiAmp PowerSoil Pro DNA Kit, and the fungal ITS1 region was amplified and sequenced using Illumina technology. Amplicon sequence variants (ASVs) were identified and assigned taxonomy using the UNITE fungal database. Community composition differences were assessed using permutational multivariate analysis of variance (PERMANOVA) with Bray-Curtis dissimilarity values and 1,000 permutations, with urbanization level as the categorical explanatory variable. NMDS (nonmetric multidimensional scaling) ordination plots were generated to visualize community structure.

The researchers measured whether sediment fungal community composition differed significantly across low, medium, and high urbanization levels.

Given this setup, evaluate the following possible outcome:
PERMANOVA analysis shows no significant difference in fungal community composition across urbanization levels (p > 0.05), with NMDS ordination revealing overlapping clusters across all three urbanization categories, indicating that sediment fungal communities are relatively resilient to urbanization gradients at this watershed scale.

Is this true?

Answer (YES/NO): NO